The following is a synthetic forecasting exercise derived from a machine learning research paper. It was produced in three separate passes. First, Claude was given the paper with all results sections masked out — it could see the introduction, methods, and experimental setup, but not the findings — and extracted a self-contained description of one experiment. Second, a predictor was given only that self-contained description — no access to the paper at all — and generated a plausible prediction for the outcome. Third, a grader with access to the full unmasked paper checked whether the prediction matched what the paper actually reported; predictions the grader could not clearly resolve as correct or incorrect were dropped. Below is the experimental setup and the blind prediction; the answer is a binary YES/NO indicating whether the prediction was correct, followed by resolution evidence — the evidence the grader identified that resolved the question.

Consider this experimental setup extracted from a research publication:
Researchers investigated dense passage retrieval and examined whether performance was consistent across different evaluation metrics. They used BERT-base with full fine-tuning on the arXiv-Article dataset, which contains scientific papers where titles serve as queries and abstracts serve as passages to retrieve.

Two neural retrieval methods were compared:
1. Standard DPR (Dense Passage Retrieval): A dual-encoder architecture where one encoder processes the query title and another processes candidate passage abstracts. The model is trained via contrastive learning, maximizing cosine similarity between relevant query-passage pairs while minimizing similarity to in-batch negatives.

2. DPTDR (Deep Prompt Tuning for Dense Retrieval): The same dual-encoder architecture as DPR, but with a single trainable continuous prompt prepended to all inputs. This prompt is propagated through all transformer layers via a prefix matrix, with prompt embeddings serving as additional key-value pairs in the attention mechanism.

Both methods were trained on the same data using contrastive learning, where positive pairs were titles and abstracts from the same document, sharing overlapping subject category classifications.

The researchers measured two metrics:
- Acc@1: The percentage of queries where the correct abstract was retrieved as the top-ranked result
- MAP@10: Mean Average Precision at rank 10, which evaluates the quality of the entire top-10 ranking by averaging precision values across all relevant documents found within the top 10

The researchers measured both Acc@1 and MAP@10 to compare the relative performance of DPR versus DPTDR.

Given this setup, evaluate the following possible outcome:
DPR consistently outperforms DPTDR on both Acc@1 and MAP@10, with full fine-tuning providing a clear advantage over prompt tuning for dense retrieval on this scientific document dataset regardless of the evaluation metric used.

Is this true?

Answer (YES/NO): NO